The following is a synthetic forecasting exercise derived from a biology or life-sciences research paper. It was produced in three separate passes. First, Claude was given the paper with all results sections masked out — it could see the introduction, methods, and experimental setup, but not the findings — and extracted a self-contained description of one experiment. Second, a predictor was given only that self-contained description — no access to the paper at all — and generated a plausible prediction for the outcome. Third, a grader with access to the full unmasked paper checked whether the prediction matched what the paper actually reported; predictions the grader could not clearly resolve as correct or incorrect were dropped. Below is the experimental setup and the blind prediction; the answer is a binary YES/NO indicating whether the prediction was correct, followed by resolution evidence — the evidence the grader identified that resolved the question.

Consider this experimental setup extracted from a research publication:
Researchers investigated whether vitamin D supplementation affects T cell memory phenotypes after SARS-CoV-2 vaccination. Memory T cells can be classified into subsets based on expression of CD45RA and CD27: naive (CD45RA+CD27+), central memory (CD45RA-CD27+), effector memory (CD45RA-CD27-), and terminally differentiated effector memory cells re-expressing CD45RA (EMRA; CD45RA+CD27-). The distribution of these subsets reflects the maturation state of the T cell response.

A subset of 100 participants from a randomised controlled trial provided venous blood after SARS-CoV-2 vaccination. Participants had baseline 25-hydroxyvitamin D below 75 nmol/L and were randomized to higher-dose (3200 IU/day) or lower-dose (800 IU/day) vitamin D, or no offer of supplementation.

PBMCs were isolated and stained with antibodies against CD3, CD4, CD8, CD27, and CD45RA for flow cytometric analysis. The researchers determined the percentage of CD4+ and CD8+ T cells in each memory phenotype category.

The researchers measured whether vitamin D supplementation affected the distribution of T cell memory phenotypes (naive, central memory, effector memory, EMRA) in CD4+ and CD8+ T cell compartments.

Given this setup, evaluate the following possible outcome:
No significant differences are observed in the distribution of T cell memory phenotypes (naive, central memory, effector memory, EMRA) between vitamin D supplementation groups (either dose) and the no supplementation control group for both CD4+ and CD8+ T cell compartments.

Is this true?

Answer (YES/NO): YES